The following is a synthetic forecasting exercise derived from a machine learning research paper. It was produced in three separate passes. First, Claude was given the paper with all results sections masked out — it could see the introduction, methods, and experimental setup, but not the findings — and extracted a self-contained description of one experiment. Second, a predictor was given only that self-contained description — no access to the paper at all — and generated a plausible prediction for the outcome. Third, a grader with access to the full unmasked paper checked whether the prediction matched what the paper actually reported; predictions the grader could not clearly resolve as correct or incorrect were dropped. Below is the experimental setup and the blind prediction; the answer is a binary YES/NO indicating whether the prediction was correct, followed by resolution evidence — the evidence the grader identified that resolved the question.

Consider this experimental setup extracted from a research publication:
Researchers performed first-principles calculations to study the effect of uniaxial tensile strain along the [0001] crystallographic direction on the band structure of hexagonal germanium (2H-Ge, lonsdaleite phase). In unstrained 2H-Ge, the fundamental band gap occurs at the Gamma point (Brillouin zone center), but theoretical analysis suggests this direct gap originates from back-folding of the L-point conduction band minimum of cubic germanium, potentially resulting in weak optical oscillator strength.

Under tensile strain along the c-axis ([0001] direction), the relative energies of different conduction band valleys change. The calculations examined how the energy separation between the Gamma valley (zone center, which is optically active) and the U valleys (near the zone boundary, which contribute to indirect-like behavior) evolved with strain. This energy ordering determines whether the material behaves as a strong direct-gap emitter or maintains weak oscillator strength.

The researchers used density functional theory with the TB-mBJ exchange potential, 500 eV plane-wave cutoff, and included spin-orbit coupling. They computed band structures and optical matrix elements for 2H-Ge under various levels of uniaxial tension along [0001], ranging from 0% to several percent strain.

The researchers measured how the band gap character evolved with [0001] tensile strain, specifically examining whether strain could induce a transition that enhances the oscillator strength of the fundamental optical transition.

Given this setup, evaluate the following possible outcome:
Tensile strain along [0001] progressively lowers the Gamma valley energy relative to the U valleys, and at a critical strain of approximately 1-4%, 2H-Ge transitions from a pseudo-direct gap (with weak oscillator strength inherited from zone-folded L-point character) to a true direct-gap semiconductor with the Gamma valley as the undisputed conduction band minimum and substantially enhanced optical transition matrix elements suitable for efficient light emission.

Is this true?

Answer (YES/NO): NO